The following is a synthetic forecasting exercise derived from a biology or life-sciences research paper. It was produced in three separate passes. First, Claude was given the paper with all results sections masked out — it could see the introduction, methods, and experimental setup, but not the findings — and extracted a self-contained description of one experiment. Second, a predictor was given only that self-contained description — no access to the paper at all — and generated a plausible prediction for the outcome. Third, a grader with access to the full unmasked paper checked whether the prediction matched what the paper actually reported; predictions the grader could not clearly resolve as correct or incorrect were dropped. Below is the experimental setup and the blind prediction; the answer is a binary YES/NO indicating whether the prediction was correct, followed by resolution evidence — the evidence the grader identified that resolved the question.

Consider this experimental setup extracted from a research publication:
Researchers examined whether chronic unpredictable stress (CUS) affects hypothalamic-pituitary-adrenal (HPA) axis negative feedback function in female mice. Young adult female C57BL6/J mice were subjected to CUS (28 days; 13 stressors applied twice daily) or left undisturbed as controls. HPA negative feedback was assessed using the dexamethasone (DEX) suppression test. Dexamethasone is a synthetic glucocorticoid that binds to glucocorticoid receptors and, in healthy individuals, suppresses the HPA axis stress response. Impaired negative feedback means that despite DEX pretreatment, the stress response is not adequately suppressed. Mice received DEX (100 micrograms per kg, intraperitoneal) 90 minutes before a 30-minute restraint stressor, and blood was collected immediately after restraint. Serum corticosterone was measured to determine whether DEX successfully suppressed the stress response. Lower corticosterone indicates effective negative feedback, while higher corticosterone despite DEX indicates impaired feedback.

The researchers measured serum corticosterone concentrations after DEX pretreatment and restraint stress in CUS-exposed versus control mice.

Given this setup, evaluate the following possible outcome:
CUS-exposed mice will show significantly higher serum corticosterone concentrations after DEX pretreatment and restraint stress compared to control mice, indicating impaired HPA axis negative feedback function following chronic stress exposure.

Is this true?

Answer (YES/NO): NO